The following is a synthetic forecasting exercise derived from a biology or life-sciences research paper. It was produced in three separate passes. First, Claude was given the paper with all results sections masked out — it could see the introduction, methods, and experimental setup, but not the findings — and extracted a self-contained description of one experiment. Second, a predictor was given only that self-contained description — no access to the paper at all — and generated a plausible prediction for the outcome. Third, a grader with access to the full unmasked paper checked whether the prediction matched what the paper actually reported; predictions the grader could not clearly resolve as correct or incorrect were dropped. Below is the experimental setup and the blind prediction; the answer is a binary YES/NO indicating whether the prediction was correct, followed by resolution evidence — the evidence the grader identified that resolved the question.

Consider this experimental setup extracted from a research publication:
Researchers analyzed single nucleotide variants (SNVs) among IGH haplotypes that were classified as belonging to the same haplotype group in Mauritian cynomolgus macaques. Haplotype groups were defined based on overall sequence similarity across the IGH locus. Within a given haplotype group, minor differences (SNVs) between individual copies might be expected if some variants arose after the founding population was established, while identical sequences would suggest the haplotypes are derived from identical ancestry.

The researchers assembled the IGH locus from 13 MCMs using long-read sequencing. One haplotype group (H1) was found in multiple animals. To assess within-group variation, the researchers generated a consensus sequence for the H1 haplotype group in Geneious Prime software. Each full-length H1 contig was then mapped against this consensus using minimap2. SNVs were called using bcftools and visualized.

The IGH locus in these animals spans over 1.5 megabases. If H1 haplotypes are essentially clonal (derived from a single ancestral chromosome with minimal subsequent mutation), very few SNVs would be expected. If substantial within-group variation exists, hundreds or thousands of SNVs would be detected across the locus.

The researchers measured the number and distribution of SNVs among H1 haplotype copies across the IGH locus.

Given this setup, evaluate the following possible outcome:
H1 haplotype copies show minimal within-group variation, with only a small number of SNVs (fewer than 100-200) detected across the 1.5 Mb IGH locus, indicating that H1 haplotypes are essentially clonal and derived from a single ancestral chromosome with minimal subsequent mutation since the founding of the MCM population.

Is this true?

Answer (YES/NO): YES